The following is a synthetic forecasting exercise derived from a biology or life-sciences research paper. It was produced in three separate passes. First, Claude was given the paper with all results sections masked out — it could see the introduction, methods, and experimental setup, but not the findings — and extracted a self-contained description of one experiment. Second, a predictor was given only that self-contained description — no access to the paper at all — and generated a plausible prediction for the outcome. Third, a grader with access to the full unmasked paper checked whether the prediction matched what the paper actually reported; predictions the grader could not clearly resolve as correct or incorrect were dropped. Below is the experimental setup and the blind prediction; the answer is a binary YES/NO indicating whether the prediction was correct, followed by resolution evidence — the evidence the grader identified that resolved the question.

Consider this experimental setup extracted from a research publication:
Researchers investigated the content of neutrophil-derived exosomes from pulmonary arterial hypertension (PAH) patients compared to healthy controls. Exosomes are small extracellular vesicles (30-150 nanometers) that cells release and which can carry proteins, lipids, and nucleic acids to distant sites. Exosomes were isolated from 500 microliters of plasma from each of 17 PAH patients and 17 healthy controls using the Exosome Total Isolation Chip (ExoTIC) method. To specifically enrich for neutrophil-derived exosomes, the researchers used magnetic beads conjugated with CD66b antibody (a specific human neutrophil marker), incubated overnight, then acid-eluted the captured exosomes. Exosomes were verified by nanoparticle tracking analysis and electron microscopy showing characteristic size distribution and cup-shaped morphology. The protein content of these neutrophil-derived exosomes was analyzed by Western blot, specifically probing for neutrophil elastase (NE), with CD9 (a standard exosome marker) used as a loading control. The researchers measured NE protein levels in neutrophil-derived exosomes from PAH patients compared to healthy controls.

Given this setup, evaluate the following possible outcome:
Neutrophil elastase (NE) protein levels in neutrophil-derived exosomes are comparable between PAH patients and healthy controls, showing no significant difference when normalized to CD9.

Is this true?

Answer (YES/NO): NO